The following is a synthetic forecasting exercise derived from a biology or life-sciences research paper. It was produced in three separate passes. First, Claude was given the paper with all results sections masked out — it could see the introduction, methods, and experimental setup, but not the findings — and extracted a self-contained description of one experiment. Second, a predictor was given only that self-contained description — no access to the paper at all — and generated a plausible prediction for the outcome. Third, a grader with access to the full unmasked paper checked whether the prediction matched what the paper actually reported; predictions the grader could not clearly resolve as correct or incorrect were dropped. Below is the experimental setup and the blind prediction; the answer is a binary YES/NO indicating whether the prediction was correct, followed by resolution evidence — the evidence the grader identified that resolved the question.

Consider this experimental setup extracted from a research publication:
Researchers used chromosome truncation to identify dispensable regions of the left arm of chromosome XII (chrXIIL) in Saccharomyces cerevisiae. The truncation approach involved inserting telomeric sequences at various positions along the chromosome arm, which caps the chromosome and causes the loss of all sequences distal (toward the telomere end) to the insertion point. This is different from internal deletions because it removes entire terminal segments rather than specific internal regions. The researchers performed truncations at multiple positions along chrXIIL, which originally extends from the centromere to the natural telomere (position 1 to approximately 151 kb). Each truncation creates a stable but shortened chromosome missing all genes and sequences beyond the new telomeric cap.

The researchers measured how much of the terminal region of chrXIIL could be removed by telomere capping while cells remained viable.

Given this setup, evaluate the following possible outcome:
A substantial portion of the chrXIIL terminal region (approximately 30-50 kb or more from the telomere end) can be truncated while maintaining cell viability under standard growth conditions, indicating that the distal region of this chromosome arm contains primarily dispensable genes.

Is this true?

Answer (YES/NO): YES